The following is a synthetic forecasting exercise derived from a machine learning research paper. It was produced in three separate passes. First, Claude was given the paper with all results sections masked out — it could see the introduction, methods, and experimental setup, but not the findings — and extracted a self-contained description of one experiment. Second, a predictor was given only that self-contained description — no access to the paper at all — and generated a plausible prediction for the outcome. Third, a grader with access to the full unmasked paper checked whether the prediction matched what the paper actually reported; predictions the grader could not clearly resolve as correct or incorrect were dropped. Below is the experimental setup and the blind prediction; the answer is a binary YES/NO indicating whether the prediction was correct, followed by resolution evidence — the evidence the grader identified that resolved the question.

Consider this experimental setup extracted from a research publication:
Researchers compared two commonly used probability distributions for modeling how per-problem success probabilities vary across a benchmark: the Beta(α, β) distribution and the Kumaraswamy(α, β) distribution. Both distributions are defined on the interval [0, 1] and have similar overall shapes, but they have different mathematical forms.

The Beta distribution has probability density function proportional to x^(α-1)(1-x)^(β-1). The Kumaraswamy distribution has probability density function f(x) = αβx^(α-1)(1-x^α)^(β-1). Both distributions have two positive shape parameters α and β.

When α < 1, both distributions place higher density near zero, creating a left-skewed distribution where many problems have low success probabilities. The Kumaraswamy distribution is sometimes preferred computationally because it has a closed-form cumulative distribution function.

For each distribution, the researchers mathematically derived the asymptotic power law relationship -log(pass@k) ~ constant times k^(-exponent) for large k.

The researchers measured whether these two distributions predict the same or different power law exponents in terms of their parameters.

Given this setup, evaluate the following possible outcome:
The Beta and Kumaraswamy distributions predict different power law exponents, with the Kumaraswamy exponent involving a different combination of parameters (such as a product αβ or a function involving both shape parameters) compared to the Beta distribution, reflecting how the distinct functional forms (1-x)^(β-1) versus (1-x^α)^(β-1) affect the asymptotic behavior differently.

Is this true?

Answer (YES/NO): NO